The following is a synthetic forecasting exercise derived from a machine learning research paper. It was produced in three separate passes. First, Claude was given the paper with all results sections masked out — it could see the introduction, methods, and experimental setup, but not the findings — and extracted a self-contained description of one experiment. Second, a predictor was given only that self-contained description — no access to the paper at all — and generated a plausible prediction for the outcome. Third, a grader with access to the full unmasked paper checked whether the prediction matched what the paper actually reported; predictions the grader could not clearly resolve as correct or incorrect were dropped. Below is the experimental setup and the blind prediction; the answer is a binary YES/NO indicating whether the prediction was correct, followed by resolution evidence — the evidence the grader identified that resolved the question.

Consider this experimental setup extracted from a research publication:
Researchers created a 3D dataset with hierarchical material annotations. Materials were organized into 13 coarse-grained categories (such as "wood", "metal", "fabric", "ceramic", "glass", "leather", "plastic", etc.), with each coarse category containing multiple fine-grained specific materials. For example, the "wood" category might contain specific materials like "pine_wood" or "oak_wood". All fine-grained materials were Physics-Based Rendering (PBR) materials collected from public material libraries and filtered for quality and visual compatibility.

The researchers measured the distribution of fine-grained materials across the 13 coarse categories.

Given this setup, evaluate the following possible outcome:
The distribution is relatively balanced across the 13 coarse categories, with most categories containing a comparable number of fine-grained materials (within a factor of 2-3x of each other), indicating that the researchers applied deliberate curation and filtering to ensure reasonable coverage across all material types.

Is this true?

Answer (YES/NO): NO